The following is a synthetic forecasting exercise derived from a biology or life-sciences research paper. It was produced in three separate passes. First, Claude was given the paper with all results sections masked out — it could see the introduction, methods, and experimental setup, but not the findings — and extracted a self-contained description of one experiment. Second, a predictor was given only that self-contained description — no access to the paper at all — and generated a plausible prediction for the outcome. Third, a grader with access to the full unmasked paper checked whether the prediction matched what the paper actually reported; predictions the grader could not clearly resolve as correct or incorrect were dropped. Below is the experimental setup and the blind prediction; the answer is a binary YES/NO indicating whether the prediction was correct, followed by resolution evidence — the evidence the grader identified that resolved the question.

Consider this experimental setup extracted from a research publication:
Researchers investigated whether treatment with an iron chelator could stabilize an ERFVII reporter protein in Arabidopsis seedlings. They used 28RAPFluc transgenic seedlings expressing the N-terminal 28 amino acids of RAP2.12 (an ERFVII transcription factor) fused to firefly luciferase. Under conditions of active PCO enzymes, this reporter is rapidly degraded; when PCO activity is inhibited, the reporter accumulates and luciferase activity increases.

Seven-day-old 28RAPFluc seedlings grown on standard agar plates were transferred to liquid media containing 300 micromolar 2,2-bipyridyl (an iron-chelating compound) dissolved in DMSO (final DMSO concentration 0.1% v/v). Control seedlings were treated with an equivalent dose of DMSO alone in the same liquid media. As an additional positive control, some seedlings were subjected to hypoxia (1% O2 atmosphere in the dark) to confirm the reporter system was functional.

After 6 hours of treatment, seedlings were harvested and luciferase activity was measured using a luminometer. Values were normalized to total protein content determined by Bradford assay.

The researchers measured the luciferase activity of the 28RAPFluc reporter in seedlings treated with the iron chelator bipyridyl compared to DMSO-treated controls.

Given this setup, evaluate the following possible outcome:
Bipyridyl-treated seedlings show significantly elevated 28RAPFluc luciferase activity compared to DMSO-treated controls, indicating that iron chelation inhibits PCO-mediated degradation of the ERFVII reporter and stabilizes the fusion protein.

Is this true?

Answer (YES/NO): YES